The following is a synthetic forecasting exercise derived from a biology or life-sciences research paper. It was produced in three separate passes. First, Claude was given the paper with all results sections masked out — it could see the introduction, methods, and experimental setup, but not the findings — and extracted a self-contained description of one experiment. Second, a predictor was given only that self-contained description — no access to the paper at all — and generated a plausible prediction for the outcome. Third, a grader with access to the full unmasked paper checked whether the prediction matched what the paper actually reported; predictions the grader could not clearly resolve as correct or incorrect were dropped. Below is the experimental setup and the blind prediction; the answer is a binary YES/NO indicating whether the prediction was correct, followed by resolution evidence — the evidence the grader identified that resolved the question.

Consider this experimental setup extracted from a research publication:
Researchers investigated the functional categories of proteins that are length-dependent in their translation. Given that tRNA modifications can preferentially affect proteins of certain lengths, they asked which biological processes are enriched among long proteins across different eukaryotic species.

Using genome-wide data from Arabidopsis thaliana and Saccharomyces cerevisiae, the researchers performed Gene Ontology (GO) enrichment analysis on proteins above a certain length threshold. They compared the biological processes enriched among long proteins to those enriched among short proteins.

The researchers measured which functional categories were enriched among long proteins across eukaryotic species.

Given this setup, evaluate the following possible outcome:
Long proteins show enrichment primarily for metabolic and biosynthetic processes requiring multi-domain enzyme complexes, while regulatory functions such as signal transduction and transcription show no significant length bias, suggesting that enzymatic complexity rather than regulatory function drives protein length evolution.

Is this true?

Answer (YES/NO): NO